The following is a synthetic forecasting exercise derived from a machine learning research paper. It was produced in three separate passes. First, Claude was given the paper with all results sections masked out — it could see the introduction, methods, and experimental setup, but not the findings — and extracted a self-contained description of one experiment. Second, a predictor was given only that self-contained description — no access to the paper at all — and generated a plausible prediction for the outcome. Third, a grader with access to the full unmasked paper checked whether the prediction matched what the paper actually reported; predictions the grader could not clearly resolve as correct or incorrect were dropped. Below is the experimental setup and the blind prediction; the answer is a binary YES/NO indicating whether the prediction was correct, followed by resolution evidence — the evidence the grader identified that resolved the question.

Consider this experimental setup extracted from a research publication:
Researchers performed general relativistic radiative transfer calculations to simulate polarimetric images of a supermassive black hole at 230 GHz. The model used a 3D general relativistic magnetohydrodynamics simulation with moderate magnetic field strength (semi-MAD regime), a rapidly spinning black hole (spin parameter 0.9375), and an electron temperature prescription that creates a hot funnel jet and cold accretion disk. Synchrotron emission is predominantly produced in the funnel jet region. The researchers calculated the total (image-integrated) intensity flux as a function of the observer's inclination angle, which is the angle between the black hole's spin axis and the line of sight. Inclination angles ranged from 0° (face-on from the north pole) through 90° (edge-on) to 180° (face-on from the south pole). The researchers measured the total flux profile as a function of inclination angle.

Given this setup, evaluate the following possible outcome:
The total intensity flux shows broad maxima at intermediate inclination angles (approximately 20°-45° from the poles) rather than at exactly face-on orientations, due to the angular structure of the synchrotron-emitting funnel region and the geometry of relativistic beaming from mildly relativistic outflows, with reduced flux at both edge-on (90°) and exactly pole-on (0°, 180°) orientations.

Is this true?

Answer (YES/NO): NO